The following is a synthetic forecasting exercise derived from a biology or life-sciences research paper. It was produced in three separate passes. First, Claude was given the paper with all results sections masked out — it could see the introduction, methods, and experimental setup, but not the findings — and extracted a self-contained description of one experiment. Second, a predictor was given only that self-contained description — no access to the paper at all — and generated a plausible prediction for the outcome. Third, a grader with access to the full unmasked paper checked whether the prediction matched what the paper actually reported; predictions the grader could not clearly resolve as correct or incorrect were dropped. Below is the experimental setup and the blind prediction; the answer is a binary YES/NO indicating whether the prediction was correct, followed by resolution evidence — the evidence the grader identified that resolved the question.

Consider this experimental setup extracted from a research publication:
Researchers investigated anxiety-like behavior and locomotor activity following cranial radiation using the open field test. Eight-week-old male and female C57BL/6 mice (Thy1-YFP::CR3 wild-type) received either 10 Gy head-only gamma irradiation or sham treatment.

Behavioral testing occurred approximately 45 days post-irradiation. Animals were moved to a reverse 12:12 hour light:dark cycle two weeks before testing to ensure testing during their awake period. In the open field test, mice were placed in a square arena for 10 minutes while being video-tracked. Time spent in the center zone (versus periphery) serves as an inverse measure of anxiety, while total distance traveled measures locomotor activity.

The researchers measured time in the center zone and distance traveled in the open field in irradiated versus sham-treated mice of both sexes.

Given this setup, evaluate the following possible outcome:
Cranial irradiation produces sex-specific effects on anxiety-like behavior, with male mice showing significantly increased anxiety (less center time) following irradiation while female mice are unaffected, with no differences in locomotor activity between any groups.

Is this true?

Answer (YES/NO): NO